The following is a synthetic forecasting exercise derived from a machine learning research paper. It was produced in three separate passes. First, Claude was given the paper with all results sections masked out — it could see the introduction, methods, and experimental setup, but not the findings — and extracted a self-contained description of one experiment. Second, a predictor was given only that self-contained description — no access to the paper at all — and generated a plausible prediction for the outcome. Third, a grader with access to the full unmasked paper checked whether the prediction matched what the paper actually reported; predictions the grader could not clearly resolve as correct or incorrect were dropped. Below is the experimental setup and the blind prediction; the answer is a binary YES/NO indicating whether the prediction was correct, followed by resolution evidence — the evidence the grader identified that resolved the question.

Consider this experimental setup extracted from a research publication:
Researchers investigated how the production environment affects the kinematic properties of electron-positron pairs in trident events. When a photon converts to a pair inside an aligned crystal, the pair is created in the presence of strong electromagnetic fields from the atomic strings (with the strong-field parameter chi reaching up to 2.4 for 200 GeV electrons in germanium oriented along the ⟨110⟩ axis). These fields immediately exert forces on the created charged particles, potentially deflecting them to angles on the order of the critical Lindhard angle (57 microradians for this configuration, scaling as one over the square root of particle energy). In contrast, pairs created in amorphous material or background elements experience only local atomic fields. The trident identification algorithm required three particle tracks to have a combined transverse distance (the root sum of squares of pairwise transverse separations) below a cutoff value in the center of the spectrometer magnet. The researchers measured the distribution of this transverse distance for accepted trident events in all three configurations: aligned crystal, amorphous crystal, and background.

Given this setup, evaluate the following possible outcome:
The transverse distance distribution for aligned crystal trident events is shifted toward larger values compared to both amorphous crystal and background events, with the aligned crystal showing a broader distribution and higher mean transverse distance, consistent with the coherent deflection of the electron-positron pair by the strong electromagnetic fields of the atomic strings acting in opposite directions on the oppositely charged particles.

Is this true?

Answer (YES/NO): YES